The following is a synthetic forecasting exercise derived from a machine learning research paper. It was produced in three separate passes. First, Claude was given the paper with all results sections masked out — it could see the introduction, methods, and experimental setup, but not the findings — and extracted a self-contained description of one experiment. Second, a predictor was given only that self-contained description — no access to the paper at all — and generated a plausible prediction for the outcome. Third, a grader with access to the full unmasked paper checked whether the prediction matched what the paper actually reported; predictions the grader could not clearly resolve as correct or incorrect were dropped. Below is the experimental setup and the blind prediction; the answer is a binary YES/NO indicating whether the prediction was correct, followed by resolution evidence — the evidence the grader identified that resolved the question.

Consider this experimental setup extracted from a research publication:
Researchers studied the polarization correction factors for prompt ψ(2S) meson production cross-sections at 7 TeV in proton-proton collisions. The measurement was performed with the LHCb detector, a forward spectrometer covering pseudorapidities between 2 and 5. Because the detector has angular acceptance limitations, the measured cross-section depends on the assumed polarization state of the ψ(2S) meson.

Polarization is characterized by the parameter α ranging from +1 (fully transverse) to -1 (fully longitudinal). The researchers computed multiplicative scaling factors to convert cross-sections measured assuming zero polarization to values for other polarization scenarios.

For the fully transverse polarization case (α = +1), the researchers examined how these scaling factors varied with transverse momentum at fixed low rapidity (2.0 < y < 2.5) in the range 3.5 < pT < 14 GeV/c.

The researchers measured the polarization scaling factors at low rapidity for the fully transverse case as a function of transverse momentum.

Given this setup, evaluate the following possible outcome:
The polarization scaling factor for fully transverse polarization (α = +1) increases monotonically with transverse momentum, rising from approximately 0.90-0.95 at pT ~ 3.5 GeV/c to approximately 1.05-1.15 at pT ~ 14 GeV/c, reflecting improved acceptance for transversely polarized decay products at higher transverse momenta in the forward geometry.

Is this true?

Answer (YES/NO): NO